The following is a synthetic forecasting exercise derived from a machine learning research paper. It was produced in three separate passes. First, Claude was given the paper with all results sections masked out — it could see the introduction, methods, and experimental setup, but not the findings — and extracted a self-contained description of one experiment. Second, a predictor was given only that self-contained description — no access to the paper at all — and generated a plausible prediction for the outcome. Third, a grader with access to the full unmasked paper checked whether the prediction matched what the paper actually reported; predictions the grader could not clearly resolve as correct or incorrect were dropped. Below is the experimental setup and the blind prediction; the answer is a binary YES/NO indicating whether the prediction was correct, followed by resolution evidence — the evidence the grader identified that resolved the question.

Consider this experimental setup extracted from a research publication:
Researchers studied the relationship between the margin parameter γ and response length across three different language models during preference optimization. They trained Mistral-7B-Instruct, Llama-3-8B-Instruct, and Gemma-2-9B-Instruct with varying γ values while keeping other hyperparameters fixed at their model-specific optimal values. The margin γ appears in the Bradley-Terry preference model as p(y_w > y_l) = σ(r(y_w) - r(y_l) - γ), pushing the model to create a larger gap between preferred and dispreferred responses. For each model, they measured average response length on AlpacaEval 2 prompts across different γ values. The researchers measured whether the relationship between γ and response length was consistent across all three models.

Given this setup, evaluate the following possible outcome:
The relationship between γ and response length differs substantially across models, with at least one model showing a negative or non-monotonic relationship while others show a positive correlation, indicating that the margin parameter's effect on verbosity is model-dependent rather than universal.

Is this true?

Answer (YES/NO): YES